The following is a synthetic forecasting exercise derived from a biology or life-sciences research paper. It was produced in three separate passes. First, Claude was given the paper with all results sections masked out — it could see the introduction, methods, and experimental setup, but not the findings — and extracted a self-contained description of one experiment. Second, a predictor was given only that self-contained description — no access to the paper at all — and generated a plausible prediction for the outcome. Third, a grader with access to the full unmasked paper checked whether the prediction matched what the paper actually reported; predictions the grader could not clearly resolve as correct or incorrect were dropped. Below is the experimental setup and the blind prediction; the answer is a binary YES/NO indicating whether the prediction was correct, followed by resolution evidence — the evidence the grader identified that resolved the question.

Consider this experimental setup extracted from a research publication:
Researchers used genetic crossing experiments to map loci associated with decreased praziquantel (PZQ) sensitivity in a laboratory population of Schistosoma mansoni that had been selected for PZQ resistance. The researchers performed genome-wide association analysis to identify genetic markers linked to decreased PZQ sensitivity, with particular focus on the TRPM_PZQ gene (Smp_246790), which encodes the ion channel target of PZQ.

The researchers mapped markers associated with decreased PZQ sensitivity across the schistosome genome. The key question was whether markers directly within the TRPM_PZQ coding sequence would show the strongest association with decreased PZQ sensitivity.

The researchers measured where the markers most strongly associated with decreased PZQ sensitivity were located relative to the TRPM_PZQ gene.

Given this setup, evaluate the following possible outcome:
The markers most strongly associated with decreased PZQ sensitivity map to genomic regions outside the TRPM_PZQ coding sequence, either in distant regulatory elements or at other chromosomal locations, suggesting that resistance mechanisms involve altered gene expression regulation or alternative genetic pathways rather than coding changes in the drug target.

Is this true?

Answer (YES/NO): NO